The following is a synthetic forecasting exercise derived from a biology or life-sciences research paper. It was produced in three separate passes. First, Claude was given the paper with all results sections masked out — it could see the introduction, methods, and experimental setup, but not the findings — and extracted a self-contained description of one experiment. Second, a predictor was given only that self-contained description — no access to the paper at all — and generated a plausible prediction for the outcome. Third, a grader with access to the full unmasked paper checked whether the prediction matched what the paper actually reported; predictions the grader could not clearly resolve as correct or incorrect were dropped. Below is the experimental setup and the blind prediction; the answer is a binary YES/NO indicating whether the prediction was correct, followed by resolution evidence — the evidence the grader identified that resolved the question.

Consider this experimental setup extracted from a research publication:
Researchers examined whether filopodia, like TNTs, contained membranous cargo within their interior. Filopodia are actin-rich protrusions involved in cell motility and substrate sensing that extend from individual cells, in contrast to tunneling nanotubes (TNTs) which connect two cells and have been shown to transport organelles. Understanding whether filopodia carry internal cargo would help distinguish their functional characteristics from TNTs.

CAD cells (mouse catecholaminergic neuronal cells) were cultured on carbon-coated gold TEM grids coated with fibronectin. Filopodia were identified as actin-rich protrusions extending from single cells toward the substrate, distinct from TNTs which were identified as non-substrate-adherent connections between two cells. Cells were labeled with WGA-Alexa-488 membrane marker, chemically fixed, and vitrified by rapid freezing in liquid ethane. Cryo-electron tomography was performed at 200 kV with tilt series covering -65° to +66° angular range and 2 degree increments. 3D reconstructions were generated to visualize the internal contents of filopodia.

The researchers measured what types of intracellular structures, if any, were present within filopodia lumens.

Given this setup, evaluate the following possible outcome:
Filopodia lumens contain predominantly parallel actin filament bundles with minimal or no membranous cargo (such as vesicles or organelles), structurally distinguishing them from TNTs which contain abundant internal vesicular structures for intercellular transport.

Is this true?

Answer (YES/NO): YES